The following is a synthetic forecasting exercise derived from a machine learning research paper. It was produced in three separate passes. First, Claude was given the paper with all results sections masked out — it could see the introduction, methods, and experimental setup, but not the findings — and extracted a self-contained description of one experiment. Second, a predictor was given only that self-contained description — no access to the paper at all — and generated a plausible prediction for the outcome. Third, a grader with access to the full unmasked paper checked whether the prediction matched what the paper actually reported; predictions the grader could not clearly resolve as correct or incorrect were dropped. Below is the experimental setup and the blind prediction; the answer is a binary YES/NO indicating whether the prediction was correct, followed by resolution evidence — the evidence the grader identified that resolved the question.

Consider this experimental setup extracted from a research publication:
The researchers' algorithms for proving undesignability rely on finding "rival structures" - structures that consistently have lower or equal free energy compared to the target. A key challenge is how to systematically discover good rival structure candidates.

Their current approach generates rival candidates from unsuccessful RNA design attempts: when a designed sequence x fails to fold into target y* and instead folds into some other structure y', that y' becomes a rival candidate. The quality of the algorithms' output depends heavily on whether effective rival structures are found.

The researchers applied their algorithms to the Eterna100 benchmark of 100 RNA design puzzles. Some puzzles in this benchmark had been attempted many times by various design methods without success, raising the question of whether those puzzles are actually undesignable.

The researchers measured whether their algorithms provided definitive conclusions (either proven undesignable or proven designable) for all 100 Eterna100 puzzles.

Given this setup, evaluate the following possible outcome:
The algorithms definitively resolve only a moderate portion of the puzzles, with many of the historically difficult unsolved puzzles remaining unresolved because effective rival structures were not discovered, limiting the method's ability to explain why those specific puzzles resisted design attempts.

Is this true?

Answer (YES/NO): NO